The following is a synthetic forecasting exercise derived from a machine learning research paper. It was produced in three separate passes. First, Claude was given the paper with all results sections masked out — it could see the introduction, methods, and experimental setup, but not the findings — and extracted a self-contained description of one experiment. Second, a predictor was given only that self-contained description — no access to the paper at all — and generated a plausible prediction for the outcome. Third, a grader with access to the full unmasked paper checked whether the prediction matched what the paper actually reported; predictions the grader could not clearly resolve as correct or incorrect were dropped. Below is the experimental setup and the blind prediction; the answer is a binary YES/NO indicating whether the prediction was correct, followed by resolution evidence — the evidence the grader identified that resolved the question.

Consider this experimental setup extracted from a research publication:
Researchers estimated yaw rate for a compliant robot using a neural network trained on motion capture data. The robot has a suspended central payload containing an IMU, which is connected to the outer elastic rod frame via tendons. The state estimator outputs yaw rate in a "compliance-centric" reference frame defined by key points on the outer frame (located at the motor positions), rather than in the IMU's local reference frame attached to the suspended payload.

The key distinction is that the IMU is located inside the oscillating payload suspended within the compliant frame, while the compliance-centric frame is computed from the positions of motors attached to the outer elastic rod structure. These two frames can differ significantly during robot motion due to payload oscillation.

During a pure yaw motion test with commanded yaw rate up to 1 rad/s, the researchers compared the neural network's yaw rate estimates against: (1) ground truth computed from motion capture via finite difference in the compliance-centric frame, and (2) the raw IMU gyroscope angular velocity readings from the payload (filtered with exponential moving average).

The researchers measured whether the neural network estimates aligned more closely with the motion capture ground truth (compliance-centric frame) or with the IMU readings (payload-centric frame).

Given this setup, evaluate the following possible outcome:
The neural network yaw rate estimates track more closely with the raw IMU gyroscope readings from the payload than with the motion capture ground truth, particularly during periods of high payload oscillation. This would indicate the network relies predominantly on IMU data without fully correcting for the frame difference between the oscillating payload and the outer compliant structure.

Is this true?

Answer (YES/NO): NO